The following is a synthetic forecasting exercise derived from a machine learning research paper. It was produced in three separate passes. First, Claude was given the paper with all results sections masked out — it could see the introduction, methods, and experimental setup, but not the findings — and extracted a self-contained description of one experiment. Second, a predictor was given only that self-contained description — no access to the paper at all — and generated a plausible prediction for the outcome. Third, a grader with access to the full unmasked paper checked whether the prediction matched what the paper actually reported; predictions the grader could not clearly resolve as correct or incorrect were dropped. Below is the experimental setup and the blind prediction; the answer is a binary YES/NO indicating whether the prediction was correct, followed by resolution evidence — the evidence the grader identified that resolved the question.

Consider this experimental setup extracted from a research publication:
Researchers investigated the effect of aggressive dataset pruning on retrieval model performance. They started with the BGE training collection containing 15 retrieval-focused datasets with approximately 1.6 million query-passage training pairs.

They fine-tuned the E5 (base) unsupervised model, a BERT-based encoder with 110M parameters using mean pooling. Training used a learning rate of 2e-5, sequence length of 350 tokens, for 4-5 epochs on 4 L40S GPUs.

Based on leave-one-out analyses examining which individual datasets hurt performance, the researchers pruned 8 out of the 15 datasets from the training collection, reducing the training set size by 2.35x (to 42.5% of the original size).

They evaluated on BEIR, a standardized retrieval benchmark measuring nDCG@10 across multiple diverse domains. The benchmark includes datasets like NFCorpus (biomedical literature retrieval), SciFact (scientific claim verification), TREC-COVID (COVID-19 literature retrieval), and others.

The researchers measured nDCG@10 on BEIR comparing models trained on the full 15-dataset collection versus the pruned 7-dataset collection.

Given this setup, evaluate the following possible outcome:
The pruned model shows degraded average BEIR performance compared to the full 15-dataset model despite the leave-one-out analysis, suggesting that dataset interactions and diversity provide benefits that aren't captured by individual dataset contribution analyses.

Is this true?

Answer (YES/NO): NO